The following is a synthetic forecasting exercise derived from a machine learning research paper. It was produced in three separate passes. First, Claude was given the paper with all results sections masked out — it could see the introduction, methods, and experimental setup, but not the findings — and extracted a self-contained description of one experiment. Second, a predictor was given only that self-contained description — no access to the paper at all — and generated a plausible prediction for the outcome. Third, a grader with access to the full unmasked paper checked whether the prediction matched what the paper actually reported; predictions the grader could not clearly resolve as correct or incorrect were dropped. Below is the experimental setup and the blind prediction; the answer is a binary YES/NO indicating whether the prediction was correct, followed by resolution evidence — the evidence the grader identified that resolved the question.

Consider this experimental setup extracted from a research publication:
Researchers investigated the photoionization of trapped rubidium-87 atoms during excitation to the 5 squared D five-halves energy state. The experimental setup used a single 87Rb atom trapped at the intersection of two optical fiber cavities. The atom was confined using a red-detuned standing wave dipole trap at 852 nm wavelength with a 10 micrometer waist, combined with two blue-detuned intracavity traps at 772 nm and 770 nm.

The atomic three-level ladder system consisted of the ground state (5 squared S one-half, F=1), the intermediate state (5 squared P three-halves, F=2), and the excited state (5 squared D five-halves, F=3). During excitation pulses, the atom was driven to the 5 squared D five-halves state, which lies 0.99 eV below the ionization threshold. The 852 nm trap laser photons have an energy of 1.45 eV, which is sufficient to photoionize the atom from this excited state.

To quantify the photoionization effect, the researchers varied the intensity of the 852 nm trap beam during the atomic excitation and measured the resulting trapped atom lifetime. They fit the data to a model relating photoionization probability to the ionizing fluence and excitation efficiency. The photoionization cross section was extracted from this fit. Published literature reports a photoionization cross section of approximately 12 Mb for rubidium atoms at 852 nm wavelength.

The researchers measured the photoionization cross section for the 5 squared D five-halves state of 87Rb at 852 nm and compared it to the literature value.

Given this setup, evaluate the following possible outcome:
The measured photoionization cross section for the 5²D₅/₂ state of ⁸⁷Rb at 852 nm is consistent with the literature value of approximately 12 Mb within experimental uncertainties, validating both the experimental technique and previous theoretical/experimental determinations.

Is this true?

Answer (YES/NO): YES